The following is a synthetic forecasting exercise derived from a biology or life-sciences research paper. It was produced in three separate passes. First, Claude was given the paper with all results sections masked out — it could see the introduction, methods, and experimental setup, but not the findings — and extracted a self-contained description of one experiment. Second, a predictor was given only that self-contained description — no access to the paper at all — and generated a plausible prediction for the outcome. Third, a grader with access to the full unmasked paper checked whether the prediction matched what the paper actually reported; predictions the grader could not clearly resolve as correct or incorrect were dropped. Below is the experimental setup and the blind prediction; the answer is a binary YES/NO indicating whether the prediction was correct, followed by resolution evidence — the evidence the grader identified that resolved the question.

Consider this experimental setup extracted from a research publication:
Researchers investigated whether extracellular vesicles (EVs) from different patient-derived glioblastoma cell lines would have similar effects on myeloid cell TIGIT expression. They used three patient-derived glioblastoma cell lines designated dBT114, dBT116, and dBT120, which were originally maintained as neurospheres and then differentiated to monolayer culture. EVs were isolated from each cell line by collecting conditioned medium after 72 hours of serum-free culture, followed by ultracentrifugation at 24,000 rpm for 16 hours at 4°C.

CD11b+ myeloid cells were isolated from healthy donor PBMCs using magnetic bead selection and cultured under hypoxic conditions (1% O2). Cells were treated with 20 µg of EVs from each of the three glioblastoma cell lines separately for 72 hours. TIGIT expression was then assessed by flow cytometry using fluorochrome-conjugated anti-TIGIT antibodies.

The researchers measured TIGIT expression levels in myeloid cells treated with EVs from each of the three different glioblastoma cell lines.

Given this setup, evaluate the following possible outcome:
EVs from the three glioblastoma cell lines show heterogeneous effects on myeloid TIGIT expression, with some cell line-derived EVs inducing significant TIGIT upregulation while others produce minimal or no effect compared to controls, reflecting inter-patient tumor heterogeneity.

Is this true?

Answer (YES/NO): NO